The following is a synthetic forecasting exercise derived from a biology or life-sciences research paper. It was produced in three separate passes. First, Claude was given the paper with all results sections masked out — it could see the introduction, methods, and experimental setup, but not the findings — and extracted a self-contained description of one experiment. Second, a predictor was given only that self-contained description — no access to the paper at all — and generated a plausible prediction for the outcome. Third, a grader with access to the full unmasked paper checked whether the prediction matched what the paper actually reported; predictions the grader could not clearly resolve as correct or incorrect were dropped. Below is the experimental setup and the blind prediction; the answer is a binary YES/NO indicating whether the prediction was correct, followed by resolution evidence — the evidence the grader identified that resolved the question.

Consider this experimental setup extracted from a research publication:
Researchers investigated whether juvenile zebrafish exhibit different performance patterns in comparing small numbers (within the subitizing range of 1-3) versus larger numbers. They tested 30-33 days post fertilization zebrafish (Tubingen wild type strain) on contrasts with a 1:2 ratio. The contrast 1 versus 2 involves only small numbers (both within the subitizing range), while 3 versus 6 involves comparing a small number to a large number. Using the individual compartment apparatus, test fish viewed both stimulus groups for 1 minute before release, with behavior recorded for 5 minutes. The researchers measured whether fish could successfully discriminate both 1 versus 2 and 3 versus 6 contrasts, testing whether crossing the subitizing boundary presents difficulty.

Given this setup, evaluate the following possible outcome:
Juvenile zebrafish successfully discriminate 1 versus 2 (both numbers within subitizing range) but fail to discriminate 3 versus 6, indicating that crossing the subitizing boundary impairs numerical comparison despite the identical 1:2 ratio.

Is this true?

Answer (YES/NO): NO